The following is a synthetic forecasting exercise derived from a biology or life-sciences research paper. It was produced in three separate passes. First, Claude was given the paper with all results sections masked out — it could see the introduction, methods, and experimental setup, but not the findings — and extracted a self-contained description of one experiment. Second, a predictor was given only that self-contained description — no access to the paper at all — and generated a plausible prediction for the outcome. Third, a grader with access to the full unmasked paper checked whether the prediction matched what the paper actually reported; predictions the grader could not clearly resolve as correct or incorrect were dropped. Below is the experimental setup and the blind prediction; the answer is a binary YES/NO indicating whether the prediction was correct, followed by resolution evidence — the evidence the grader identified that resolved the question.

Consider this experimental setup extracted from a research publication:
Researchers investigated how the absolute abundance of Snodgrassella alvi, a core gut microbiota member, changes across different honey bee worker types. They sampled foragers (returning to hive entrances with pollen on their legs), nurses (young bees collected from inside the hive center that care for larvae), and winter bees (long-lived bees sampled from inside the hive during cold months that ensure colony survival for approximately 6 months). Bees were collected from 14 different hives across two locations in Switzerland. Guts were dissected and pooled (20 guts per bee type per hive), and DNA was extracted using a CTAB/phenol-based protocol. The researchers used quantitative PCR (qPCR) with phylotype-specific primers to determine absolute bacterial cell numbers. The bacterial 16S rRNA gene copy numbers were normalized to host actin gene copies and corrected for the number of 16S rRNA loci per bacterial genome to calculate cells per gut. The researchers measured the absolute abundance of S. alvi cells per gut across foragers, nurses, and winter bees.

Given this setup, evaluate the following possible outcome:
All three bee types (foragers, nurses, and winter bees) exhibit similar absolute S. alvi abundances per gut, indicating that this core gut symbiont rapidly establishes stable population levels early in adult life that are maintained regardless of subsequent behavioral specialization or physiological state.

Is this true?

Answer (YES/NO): YES